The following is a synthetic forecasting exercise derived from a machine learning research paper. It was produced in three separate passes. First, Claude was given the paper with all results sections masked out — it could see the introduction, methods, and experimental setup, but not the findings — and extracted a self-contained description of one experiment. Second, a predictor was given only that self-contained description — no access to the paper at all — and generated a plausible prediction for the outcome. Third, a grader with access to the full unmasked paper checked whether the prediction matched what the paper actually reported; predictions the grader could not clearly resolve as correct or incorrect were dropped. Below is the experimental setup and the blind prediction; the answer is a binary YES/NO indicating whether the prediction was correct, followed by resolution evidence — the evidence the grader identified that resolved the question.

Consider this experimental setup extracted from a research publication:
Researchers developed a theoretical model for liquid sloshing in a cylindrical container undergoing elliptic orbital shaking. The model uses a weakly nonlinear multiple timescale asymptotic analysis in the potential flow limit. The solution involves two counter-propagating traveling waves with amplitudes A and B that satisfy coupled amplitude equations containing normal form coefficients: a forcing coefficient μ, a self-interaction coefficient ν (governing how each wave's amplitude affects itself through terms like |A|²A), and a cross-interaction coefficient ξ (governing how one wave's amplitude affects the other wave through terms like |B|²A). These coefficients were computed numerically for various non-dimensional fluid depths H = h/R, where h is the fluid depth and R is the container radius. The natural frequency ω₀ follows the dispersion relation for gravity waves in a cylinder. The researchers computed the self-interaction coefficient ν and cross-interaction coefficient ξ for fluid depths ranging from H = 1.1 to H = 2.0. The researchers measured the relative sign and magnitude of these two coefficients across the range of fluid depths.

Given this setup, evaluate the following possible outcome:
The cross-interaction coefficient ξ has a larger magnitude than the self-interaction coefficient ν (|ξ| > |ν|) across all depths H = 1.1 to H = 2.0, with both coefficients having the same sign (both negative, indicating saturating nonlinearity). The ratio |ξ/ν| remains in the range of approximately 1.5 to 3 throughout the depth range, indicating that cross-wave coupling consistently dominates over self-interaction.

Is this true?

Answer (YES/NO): NO